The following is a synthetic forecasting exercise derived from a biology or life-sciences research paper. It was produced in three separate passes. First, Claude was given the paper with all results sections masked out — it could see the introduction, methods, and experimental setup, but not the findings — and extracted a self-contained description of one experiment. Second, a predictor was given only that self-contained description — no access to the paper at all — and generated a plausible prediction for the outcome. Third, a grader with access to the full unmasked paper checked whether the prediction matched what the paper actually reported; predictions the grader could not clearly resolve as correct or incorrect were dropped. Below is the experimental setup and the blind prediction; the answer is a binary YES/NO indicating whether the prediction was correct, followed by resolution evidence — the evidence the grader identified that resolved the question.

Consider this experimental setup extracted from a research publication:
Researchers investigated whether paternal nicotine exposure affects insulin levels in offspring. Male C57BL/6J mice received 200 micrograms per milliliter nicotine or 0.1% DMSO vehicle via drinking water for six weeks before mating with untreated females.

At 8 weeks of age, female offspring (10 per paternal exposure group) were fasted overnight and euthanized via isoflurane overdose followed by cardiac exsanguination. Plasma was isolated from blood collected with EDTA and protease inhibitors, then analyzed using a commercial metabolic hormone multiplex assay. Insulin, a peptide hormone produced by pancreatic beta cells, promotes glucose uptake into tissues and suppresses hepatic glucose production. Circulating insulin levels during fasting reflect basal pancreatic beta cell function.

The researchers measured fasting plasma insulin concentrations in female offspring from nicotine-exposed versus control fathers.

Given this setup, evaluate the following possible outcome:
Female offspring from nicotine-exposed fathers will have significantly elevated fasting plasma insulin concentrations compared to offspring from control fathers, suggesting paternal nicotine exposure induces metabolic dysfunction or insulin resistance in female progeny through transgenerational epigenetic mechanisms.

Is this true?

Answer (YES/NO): NO